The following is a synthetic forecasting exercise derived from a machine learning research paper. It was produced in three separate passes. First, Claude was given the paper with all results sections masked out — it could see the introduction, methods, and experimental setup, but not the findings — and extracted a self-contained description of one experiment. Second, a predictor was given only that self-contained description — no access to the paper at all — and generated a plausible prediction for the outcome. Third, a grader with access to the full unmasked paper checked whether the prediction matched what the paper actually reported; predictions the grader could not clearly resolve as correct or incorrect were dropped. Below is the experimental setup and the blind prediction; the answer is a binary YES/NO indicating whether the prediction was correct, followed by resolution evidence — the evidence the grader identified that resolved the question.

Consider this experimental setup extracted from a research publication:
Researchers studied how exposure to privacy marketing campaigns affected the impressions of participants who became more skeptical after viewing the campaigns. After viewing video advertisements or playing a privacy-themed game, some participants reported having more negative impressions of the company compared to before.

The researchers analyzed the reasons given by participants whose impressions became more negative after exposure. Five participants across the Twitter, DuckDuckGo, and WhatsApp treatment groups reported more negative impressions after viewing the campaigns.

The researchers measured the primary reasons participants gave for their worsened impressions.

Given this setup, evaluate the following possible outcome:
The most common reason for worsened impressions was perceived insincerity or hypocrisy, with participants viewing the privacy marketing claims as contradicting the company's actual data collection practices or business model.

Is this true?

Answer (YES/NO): NO